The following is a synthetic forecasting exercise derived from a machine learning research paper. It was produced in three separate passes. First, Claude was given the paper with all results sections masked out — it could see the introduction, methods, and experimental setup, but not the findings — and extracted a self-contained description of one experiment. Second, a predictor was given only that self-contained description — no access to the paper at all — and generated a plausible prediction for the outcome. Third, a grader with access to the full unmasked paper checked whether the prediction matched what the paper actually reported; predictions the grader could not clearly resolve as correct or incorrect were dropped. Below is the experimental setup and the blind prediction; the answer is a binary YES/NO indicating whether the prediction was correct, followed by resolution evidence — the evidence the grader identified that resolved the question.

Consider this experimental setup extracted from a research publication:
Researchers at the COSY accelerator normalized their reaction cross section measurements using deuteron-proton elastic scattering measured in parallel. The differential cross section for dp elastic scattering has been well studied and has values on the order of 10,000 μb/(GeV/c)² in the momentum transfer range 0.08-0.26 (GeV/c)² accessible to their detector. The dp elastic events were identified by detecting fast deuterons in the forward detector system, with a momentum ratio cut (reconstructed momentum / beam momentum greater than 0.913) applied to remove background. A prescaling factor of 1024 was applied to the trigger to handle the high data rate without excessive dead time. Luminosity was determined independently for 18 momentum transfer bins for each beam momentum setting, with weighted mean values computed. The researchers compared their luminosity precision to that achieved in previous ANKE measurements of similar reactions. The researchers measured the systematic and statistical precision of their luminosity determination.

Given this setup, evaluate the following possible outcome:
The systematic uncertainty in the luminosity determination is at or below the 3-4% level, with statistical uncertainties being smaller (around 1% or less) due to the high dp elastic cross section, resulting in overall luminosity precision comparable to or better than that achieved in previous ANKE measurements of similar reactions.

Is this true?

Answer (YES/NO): NO